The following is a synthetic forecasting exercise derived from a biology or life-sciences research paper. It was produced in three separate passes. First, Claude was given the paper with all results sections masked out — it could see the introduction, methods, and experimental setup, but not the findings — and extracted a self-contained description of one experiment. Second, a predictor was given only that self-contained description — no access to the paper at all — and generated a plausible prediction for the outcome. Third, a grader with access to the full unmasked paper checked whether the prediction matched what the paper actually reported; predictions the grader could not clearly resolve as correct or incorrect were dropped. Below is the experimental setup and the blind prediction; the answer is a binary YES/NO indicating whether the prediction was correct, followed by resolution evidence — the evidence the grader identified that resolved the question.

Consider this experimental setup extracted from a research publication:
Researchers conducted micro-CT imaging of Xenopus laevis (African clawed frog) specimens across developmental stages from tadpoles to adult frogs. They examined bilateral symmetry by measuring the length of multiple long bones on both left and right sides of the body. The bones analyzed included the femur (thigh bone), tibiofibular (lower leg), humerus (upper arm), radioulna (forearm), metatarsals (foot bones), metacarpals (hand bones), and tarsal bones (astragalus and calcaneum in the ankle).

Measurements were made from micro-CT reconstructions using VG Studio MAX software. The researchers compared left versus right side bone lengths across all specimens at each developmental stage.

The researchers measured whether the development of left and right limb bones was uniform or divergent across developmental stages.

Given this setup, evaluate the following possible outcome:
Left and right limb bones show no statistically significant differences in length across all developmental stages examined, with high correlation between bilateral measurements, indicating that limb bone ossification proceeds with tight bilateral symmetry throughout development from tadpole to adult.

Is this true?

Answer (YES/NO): YES